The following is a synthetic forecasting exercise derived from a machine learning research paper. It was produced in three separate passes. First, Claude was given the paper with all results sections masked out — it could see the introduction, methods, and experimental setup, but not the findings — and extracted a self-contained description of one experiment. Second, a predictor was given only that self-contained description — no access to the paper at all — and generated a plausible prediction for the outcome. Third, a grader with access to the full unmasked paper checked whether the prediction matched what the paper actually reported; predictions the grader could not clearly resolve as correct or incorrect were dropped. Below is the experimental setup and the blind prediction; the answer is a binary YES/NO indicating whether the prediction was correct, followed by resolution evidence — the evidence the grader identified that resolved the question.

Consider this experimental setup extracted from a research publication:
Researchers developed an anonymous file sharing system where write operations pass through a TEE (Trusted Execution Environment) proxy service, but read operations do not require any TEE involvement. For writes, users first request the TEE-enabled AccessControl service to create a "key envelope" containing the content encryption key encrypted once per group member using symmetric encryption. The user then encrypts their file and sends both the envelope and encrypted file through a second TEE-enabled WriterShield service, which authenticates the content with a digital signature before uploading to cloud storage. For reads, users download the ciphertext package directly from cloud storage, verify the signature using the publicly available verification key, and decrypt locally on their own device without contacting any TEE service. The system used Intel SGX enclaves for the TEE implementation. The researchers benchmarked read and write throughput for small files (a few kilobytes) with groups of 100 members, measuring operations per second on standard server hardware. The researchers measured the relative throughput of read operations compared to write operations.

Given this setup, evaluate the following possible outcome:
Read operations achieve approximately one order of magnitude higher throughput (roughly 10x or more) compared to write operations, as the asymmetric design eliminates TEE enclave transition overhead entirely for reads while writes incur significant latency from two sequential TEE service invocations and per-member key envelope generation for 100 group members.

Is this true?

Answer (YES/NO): NO